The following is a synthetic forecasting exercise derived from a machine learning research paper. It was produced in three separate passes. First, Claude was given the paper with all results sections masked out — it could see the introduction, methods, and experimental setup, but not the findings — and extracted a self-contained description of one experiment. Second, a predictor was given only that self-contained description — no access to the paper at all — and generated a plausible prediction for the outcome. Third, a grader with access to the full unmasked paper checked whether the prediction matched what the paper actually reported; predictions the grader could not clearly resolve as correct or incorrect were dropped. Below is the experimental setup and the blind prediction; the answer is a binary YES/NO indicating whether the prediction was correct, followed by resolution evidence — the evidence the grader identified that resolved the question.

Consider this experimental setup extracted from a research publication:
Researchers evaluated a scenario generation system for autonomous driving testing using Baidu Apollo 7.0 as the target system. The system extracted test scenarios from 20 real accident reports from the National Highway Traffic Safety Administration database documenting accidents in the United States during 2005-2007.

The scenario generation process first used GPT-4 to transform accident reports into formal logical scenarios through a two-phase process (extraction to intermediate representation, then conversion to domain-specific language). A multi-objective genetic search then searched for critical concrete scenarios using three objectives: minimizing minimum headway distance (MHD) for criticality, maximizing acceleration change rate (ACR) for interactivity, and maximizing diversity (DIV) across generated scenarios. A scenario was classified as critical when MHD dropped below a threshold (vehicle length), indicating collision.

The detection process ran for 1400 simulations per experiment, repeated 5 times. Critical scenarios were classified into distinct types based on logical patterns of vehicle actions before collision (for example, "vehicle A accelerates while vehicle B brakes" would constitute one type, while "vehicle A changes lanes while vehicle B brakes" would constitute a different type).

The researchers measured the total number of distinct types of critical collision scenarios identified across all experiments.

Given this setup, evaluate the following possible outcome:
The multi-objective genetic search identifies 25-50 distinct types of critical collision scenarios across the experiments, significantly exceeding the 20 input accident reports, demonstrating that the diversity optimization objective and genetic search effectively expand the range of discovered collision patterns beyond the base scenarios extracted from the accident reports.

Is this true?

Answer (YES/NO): NO